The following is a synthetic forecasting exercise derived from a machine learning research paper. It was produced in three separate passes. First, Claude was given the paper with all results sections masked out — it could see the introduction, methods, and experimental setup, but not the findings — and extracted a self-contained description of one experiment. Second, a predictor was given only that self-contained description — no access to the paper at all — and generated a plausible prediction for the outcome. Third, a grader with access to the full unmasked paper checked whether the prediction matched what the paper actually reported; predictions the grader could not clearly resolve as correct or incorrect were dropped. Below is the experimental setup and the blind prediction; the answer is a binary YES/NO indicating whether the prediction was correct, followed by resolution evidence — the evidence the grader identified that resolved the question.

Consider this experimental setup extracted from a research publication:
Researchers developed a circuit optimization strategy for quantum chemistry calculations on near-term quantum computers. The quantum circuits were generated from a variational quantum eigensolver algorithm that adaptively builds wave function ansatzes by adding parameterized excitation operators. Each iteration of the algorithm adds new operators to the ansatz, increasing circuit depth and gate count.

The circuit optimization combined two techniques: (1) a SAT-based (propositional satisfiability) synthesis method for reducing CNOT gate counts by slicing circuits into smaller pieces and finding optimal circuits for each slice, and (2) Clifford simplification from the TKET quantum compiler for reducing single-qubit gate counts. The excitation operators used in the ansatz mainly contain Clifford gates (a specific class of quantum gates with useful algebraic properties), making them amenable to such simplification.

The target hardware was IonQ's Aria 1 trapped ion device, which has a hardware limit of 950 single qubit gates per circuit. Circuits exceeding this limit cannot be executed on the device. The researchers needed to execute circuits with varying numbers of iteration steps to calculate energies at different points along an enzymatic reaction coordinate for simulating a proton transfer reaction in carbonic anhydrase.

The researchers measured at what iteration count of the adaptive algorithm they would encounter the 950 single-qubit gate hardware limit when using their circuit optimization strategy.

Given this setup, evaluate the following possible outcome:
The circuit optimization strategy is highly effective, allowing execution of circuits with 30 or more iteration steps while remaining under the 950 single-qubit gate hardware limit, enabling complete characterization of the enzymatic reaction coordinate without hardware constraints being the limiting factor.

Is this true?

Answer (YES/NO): NO